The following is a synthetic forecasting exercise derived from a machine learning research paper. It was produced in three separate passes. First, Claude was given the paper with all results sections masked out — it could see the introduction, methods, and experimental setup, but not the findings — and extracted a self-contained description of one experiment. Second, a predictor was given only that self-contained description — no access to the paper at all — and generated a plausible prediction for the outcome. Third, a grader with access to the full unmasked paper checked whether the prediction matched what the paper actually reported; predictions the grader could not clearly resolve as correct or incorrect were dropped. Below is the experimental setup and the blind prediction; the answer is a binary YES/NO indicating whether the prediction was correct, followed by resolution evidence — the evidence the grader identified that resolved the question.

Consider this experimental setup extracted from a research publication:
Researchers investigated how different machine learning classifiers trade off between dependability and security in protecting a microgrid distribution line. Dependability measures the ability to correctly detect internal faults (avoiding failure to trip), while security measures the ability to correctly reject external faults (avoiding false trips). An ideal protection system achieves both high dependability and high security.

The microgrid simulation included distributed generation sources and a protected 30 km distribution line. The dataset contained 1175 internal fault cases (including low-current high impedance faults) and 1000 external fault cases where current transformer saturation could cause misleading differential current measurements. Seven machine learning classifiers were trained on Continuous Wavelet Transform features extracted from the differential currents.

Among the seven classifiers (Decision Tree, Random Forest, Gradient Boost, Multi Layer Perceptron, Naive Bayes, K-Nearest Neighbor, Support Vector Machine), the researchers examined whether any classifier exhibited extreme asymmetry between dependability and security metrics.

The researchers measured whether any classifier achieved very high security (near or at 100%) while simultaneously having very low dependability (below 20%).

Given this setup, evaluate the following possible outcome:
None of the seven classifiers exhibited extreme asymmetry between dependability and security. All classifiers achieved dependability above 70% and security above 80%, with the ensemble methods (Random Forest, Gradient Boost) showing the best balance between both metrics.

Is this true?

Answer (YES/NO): NO